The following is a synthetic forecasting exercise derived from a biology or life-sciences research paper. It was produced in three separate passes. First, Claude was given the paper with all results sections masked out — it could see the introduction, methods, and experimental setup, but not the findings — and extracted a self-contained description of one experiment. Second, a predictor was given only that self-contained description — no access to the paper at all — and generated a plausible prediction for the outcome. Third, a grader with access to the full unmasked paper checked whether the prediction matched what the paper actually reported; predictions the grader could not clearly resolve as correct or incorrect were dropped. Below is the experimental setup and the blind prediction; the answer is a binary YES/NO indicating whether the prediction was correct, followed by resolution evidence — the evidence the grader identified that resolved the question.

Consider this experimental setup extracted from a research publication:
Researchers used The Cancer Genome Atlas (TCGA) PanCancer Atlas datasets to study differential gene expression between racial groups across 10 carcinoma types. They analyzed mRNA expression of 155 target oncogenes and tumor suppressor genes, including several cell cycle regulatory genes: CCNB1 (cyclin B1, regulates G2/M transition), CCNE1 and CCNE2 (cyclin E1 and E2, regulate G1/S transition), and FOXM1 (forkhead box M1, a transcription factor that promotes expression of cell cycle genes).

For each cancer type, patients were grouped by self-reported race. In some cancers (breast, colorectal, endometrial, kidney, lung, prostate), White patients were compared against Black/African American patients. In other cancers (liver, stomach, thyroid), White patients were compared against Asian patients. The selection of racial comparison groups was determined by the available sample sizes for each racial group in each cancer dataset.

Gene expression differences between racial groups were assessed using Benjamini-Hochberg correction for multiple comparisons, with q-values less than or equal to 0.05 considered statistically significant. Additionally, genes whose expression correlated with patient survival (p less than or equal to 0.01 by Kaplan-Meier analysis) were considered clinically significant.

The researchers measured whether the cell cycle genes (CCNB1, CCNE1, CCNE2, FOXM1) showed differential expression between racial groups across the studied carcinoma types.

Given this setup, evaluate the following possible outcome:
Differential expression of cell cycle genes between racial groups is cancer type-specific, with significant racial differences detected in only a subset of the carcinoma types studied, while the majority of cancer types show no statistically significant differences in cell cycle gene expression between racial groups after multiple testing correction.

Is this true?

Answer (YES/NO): NO